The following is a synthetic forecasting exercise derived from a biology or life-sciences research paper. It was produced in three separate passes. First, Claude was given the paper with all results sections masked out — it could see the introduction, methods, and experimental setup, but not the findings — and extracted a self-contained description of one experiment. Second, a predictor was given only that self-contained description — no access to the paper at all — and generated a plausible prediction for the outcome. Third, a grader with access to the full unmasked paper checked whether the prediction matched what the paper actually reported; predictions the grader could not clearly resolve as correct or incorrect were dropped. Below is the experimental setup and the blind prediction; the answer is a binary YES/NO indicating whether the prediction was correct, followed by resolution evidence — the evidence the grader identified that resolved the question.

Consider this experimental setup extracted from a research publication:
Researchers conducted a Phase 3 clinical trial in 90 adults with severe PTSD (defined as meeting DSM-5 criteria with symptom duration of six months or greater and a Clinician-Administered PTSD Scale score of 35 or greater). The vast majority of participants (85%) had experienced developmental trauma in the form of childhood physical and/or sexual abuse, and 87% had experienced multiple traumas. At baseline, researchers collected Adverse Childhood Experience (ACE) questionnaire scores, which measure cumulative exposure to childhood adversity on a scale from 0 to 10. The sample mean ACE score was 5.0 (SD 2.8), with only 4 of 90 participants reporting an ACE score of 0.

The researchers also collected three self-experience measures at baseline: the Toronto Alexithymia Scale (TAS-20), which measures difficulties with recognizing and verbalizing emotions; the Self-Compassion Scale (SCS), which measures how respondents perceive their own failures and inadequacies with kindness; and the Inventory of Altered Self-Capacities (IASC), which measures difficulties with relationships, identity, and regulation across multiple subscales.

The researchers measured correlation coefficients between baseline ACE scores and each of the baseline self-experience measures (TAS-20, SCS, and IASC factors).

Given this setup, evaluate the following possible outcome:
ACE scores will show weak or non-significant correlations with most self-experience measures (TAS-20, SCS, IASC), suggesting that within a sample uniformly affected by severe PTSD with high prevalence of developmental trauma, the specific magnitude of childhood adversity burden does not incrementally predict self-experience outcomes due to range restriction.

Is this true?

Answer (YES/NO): YES